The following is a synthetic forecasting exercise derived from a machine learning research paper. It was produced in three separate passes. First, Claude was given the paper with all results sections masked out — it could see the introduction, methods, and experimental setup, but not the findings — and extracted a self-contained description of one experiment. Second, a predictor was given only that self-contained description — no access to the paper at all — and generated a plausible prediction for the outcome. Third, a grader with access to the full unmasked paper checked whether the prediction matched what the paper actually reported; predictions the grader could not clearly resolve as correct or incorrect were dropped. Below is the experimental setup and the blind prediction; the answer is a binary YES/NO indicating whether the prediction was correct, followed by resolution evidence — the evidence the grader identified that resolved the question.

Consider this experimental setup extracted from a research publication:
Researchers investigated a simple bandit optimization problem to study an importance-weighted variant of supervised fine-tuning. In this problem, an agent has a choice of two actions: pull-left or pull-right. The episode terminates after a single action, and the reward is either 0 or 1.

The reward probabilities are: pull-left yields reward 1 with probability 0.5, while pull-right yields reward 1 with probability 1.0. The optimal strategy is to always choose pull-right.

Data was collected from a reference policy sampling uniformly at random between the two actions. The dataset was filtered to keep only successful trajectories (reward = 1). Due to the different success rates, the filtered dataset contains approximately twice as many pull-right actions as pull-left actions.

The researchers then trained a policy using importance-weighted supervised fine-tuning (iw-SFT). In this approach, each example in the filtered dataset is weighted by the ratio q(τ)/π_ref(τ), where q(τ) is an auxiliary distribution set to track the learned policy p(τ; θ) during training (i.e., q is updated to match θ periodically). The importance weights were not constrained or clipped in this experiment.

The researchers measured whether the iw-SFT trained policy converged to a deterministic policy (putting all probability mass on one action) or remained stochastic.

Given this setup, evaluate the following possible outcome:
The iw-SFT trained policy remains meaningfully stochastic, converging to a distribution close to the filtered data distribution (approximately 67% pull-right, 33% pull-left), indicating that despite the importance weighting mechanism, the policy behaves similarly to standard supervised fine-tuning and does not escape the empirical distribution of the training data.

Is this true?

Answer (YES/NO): NO